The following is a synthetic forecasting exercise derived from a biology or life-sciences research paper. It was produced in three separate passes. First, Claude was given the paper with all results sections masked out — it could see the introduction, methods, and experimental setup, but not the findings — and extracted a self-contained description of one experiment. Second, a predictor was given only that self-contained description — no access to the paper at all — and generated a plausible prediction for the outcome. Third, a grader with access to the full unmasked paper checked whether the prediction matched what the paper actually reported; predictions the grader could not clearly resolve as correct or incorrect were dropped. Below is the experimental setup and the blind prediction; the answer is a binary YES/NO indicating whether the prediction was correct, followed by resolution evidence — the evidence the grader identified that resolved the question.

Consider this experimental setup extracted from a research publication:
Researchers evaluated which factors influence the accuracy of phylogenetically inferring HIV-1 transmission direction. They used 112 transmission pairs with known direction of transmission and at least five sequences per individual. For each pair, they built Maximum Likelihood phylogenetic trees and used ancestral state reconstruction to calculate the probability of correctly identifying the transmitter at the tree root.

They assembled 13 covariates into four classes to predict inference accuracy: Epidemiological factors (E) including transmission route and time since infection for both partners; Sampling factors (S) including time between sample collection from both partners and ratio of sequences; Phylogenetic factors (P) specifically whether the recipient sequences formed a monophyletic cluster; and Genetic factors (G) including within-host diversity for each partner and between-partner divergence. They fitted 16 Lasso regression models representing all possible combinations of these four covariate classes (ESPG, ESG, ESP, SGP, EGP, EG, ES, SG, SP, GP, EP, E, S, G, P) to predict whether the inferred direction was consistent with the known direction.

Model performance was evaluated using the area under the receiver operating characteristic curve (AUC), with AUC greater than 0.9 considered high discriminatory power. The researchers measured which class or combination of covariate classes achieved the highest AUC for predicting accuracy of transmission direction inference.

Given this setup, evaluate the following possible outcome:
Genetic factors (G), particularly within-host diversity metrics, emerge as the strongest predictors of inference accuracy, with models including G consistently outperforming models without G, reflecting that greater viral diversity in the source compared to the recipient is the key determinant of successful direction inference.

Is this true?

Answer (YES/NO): NO